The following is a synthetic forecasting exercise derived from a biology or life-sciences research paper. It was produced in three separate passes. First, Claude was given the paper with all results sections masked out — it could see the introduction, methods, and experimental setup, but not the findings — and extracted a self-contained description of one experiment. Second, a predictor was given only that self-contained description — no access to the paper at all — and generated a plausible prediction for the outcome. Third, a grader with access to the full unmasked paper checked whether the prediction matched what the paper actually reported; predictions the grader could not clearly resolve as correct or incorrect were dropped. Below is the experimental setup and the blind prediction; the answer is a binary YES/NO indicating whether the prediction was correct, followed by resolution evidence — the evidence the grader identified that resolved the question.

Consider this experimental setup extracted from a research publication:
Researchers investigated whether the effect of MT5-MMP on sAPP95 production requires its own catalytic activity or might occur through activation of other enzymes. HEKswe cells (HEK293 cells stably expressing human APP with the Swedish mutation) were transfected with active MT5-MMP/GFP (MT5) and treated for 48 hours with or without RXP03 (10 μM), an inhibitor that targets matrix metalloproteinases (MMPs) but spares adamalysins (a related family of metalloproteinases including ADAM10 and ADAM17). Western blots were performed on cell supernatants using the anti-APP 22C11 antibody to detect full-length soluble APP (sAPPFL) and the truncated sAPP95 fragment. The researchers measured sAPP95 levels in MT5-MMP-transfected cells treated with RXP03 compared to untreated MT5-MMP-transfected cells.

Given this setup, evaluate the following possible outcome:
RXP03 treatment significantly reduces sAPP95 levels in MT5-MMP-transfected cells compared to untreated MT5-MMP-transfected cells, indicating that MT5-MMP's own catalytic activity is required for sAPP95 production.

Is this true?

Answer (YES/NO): YES